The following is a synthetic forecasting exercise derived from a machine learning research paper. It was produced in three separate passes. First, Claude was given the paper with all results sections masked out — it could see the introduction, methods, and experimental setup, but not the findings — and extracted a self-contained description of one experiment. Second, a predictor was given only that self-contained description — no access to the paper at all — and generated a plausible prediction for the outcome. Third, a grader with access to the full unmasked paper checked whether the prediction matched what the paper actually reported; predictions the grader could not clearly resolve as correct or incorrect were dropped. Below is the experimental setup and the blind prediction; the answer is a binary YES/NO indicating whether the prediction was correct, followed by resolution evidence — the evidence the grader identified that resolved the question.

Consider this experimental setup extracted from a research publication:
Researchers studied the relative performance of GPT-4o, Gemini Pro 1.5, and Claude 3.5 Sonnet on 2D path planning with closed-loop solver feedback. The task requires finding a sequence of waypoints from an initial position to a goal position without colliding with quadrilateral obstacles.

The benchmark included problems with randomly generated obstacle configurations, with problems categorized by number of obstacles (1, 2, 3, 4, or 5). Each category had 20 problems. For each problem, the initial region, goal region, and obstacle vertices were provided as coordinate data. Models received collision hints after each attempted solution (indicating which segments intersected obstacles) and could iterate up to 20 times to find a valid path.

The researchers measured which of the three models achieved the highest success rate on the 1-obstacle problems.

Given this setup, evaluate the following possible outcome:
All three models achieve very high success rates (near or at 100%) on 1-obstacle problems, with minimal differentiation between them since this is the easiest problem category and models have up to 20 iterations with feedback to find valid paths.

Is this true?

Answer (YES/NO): NO